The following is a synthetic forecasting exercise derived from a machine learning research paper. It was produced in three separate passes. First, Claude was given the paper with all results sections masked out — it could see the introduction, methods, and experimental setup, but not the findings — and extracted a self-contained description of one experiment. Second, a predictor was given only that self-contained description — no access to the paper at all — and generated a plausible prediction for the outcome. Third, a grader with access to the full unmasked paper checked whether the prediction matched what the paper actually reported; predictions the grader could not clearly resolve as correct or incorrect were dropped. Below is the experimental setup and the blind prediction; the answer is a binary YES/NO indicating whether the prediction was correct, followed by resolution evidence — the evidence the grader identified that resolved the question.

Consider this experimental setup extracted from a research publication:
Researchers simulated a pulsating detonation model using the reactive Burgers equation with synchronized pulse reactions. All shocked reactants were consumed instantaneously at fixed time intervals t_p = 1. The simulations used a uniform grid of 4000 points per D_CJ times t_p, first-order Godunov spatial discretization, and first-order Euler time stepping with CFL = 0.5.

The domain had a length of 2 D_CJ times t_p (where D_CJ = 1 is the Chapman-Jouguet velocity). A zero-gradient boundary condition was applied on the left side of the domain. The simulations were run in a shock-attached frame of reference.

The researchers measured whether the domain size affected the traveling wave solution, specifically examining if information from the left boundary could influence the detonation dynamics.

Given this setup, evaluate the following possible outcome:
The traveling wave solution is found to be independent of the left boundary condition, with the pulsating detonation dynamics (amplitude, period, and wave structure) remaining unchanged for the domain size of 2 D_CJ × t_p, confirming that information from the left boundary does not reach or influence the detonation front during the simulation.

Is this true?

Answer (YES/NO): YES